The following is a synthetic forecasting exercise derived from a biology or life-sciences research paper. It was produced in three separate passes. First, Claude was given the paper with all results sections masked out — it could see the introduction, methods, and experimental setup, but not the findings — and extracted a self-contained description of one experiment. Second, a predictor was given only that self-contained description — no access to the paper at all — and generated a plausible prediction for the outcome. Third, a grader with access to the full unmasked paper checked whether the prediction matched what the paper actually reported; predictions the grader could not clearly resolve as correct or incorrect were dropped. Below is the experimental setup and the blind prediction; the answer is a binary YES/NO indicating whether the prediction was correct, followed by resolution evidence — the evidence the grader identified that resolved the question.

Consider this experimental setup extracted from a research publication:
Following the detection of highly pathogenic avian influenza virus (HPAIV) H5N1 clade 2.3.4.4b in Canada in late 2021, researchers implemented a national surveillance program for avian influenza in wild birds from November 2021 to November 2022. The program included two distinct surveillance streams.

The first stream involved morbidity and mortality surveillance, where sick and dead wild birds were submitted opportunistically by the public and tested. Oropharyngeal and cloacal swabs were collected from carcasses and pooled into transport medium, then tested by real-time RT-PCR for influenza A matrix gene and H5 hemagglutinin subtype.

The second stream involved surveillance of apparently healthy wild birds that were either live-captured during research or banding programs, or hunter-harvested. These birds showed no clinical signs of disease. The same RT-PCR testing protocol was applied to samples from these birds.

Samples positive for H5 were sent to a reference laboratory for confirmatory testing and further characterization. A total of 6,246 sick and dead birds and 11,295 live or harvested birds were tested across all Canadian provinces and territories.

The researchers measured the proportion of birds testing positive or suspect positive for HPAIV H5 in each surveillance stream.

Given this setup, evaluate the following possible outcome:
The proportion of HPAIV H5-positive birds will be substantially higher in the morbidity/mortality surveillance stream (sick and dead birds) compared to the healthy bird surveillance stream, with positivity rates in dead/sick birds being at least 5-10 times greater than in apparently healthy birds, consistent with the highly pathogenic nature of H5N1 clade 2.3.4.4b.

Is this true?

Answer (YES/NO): YES